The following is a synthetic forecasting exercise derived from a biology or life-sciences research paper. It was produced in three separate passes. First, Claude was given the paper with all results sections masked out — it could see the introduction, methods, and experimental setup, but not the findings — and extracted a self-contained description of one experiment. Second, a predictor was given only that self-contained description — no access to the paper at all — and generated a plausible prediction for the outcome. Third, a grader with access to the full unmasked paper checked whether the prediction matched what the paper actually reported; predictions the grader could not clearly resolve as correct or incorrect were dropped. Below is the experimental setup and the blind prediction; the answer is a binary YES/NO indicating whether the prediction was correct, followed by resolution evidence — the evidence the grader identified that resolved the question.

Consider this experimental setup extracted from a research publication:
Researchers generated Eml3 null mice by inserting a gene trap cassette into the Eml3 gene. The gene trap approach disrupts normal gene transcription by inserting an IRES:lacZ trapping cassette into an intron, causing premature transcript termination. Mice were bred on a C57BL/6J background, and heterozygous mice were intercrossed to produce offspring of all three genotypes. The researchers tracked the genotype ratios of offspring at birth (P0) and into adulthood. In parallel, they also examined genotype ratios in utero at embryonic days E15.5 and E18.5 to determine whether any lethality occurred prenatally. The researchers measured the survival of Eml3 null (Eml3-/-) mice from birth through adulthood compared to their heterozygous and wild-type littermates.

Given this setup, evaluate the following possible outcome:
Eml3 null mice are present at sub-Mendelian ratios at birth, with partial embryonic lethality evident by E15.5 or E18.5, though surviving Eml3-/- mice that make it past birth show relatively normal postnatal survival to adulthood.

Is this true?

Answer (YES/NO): NO